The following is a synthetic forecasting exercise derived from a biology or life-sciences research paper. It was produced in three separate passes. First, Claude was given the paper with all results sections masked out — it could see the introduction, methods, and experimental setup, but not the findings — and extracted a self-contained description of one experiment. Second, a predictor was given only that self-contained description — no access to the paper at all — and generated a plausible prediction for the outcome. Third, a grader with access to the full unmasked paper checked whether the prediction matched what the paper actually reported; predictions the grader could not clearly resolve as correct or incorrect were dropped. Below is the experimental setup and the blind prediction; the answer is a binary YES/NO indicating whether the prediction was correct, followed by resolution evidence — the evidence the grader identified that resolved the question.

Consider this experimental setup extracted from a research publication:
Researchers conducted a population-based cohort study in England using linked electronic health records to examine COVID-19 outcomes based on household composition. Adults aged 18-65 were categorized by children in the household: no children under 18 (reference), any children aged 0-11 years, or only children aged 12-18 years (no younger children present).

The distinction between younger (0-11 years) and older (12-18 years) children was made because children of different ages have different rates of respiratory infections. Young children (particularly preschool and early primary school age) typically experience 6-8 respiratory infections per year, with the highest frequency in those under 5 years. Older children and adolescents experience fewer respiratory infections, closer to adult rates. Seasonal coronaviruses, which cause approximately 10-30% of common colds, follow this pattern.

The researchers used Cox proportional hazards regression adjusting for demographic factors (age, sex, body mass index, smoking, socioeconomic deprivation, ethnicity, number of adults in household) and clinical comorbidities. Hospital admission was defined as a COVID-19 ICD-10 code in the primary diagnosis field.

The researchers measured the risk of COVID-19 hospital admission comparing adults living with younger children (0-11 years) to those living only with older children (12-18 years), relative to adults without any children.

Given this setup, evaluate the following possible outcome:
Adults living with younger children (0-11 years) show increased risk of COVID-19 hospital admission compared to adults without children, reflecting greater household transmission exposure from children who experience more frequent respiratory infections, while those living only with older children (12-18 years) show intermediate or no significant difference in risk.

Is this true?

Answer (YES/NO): NO